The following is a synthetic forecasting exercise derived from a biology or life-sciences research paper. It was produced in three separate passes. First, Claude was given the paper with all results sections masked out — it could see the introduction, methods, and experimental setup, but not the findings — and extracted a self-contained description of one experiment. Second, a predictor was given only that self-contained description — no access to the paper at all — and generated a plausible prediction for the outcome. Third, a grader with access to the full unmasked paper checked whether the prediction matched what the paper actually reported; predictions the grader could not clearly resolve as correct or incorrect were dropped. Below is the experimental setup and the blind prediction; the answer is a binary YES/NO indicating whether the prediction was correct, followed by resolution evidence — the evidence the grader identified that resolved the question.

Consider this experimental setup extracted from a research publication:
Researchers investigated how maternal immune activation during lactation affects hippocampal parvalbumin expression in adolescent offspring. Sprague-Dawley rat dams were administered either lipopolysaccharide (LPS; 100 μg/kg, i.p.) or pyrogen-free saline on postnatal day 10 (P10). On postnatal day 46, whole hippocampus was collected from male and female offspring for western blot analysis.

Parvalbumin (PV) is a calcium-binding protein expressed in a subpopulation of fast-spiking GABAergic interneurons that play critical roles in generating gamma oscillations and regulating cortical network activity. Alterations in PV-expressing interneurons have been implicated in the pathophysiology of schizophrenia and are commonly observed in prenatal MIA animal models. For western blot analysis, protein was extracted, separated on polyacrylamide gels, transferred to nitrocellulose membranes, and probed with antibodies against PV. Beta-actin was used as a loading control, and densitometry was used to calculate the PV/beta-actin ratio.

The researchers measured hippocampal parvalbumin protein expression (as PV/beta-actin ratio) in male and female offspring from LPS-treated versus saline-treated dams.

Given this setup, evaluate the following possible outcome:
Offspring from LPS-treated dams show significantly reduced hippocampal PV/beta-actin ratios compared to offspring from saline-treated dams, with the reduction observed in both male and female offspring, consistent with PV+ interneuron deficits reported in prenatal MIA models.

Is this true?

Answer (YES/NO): NO